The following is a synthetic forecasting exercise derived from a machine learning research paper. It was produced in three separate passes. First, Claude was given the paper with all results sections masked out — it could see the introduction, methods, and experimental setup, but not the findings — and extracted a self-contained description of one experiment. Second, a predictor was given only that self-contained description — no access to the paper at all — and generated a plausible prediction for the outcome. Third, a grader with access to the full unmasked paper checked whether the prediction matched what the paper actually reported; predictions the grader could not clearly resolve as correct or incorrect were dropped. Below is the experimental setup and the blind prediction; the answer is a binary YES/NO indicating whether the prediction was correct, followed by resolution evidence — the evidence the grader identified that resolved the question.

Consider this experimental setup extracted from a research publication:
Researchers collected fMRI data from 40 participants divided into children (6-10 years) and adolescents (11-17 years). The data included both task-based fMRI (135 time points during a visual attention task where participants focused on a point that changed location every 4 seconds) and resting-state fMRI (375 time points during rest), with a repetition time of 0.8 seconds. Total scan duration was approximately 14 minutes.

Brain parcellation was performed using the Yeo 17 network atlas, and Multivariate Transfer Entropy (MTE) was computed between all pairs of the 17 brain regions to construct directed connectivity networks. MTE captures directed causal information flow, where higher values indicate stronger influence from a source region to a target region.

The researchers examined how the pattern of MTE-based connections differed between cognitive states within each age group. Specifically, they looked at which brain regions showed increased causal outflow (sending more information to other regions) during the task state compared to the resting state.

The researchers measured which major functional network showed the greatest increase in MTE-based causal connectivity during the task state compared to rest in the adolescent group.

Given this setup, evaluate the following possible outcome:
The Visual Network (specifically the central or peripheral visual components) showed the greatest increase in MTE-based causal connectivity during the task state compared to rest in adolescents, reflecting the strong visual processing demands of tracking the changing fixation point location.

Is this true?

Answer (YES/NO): NO